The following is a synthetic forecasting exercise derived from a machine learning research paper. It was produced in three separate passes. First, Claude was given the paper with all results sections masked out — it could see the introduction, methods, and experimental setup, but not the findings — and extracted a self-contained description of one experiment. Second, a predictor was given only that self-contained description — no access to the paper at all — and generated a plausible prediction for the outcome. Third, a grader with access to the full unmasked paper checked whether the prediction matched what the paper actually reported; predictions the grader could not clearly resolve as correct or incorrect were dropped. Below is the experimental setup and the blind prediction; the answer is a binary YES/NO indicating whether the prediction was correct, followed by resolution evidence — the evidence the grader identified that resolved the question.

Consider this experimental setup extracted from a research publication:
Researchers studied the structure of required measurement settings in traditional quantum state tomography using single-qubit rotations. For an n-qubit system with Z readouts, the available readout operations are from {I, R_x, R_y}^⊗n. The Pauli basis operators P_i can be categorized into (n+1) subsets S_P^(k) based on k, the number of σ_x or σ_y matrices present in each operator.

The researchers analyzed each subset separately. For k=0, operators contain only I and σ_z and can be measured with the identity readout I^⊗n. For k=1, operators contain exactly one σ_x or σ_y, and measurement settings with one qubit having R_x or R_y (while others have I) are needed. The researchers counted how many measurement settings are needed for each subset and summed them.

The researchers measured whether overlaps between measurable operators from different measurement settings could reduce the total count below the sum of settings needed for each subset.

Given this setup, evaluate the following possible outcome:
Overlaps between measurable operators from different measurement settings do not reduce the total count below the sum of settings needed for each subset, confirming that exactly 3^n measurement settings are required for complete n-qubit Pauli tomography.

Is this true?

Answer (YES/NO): YES